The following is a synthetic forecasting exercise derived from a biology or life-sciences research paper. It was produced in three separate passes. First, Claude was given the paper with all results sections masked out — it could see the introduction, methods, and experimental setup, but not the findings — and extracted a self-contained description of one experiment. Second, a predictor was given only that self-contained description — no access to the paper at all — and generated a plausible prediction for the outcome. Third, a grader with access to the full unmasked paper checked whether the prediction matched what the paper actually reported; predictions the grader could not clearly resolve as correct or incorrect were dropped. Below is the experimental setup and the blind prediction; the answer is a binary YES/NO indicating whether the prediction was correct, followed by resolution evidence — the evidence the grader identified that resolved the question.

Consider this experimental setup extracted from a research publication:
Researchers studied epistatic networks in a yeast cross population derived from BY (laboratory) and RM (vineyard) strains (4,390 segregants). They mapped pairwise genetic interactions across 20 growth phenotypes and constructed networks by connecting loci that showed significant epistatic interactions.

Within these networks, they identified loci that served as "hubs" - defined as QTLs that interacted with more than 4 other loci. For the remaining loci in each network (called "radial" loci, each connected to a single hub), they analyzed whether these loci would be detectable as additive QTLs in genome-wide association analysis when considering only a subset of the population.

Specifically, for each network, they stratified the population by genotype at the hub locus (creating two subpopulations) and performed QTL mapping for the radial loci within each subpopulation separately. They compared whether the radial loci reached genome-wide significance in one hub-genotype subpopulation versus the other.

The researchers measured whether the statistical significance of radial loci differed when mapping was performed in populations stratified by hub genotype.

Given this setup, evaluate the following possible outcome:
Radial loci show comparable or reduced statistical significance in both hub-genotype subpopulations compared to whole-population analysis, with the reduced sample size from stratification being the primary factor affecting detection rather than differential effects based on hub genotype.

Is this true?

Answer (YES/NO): NO